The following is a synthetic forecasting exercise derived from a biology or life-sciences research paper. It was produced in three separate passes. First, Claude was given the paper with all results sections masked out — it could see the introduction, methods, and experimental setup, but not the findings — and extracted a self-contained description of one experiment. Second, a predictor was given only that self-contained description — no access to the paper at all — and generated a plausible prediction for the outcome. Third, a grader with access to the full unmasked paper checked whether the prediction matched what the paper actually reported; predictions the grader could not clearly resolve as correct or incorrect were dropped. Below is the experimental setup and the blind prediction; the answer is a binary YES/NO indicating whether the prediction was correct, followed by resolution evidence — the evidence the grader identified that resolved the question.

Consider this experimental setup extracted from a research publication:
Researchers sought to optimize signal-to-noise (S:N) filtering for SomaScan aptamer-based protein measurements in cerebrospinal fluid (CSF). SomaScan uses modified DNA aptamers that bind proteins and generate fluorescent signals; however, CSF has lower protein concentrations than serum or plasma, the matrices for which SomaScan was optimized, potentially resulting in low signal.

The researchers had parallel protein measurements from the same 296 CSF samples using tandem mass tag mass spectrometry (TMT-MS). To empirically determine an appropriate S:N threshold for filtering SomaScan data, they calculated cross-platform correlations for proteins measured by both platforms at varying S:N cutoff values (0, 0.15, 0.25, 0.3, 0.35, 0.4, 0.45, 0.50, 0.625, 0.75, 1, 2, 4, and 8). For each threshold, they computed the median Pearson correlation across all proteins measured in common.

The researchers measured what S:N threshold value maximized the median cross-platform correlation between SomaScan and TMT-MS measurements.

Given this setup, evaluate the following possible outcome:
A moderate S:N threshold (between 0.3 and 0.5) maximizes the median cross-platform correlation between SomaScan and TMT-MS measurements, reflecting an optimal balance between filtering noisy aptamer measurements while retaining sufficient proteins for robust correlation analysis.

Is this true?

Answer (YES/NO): YES